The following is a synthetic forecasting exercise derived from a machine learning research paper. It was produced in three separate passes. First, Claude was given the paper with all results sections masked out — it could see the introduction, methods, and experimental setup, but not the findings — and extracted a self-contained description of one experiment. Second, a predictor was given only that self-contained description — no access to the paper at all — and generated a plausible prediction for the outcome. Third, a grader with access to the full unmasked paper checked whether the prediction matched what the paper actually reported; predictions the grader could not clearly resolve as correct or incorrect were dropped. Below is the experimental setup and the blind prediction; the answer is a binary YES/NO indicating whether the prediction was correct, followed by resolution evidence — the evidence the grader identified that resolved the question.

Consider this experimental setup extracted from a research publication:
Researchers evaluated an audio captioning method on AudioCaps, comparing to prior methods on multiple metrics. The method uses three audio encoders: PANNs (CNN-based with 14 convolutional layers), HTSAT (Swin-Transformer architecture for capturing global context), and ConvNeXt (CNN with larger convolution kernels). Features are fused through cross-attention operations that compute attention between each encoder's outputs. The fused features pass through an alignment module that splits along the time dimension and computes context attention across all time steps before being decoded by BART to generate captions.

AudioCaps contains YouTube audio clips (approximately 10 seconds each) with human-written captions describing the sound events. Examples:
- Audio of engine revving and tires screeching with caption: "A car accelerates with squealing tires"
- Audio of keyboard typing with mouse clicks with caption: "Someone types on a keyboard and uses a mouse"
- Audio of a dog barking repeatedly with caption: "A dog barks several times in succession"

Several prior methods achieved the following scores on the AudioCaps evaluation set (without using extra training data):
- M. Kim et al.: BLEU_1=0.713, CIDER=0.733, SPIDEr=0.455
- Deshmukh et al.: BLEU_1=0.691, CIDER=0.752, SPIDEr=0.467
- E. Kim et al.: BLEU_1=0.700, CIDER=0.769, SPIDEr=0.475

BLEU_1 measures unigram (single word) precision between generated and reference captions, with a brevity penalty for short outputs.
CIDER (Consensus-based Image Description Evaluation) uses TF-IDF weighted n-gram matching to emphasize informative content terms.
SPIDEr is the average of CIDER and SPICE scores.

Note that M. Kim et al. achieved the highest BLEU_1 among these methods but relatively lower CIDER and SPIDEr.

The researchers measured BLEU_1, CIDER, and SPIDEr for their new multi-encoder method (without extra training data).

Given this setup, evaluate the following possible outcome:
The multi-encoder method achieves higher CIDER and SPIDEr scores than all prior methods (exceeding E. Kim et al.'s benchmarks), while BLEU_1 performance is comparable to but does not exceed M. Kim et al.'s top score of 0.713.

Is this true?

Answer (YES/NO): YES